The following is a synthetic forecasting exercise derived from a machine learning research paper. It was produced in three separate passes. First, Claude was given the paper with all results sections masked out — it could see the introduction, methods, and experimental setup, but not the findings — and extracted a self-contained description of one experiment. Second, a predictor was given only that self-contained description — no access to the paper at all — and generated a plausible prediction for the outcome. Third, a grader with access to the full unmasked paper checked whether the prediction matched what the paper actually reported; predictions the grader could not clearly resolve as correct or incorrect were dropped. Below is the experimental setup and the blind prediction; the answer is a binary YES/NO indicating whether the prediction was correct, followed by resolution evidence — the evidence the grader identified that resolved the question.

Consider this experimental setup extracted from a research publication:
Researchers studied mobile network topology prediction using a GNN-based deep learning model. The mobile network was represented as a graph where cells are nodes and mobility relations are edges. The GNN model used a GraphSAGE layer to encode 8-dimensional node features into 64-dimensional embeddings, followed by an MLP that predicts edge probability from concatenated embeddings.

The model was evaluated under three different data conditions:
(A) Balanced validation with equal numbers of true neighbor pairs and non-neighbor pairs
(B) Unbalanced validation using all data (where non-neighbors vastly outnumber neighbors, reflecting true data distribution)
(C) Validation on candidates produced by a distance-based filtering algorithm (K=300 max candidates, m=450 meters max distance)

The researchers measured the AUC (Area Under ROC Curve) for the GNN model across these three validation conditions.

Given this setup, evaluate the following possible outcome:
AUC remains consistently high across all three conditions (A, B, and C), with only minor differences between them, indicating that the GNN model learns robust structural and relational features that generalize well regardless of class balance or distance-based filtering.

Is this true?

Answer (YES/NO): NO